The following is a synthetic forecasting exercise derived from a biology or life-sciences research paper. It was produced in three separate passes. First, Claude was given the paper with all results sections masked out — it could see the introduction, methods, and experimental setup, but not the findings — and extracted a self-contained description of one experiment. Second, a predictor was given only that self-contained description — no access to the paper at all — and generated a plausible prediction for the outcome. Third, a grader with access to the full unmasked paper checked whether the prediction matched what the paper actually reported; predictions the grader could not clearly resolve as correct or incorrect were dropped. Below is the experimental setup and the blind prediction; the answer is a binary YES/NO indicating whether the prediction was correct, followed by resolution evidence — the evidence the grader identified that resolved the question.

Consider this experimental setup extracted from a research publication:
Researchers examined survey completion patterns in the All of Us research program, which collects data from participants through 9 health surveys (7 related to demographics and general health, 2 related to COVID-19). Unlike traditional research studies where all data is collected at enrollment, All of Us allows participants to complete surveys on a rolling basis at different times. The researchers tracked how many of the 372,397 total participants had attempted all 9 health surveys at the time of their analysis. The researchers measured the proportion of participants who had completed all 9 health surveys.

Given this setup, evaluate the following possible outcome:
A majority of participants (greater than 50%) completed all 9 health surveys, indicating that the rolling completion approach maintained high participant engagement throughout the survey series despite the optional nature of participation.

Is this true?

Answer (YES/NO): NO